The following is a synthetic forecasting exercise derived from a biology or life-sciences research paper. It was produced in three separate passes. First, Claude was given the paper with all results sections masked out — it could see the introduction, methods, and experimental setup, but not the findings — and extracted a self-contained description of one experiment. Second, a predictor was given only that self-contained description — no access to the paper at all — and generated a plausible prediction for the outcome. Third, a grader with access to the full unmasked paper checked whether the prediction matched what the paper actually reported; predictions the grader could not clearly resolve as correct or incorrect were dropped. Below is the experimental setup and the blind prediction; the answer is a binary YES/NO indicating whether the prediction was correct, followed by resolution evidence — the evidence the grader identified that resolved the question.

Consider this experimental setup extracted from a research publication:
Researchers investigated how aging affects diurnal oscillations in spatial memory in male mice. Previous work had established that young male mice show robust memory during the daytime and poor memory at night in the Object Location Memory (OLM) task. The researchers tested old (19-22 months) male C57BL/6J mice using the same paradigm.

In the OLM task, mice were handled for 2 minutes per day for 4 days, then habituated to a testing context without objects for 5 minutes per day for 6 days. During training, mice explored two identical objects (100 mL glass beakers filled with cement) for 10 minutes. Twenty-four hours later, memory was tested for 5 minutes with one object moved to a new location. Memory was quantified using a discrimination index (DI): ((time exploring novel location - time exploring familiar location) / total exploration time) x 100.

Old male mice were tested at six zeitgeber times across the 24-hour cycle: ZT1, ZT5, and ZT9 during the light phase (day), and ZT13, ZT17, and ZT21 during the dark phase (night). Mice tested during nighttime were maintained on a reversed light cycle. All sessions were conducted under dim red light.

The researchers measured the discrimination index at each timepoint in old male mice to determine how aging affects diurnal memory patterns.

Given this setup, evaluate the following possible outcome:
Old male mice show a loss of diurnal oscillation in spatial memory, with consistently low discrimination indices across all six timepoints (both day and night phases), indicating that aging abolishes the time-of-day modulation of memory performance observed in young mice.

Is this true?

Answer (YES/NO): NO